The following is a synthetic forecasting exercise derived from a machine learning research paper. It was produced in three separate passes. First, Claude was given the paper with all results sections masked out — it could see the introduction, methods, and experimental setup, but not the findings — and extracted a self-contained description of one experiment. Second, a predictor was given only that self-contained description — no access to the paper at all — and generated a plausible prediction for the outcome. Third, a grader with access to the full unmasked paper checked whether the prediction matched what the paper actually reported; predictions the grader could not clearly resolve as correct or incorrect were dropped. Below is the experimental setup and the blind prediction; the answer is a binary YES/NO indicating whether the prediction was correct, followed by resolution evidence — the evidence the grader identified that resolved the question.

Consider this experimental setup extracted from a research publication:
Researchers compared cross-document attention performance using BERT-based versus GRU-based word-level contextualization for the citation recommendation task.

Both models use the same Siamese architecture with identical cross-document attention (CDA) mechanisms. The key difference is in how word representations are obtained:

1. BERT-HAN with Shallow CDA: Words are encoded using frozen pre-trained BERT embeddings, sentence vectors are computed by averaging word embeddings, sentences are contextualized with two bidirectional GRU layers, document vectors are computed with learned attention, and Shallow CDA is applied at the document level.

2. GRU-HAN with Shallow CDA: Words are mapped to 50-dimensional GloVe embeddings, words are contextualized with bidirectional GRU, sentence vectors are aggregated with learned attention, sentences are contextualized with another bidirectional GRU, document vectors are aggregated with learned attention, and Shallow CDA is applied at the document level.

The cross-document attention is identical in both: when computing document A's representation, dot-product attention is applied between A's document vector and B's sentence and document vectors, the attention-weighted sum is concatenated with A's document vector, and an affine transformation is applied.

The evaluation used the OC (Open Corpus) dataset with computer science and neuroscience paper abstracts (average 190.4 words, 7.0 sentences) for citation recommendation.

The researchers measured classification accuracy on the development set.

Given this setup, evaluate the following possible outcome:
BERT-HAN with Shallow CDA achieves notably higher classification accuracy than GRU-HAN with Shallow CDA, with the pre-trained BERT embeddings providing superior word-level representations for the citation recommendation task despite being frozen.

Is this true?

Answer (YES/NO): NO